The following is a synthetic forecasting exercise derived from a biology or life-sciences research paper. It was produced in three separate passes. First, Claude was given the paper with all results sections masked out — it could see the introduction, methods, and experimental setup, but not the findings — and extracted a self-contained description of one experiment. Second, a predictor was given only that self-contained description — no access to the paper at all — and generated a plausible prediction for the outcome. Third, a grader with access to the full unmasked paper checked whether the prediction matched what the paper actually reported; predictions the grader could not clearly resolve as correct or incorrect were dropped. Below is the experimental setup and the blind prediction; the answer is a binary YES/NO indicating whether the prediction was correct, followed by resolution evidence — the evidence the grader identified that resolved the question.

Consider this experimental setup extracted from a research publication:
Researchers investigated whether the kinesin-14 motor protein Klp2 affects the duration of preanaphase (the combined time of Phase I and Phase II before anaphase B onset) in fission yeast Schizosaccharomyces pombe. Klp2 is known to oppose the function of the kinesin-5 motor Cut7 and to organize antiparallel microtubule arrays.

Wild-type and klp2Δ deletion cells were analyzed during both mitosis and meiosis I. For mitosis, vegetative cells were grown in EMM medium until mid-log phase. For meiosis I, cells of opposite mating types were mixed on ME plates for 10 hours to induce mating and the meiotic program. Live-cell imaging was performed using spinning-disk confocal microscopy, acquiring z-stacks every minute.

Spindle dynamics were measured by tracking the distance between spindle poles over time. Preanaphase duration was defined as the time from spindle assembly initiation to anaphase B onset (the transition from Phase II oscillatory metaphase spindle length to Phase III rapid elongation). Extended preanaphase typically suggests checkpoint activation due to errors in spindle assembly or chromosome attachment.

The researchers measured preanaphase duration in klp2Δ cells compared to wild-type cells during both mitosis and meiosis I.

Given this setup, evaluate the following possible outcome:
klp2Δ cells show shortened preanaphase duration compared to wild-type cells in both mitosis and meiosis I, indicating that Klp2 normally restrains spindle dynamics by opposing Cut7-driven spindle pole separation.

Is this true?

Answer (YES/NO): NO